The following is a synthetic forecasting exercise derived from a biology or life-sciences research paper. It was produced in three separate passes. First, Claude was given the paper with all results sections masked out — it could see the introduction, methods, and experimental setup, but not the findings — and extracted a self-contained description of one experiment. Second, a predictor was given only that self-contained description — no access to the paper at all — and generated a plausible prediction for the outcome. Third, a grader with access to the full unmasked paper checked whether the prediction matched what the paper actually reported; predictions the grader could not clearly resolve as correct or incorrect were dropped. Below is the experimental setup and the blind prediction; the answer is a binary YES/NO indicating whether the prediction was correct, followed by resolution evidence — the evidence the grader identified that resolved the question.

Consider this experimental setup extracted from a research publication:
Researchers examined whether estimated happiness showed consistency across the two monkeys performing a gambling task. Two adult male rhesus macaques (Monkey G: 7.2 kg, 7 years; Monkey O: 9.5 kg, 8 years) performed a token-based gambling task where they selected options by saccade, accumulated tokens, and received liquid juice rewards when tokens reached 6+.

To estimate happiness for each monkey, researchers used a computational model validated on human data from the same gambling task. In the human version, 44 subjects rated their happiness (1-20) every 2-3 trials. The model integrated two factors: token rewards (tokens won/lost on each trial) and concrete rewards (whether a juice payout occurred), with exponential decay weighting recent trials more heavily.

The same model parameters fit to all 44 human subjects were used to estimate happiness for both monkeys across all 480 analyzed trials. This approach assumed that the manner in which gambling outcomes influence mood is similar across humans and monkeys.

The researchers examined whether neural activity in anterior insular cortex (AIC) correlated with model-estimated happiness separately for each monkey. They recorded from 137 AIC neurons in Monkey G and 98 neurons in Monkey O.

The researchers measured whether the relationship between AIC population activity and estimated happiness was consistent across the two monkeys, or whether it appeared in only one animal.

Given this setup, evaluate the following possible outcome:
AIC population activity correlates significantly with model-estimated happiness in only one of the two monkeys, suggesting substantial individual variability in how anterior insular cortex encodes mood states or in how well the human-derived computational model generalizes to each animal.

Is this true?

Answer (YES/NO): NO